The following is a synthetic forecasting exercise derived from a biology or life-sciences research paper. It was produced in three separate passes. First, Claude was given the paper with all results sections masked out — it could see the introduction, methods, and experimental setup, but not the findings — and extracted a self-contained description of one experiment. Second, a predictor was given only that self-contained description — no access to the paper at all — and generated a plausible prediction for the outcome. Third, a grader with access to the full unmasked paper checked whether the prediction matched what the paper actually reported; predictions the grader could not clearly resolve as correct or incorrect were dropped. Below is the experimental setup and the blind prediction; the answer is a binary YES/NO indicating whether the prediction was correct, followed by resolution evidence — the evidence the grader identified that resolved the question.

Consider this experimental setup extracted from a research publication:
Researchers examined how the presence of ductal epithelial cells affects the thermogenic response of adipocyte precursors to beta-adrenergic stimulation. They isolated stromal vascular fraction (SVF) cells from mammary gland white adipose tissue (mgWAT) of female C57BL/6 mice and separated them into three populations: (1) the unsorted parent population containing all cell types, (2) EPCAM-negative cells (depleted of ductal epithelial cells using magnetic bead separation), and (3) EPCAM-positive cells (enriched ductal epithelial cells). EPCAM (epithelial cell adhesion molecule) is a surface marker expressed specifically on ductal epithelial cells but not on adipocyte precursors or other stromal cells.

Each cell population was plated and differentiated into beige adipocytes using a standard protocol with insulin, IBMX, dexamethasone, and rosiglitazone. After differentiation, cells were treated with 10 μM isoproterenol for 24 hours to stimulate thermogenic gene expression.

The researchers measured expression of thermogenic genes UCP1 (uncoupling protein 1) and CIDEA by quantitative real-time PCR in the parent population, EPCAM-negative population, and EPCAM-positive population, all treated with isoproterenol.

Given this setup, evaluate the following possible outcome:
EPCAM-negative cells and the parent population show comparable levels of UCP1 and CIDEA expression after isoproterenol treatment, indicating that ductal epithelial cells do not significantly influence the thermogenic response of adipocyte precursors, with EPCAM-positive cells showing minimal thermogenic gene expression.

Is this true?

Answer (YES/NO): NO